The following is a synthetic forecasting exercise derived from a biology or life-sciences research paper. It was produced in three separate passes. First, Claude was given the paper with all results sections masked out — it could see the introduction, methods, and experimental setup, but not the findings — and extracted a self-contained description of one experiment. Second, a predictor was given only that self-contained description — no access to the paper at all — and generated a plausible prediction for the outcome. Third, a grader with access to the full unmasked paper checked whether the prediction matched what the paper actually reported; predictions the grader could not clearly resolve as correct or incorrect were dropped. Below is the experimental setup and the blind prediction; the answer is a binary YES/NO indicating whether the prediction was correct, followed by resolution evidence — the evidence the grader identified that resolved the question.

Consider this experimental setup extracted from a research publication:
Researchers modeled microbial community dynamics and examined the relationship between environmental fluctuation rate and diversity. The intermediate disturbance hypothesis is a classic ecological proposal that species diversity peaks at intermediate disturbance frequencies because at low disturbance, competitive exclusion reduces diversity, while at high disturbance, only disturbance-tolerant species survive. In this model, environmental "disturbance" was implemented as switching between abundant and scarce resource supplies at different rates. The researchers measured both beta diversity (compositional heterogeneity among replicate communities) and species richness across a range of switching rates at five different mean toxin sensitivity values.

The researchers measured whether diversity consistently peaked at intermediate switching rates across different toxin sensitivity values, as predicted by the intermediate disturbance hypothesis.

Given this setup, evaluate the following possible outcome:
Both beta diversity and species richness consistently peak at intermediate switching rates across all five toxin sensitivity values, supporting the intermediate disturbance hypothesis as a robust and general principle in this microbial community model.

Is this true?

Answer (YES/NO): NO